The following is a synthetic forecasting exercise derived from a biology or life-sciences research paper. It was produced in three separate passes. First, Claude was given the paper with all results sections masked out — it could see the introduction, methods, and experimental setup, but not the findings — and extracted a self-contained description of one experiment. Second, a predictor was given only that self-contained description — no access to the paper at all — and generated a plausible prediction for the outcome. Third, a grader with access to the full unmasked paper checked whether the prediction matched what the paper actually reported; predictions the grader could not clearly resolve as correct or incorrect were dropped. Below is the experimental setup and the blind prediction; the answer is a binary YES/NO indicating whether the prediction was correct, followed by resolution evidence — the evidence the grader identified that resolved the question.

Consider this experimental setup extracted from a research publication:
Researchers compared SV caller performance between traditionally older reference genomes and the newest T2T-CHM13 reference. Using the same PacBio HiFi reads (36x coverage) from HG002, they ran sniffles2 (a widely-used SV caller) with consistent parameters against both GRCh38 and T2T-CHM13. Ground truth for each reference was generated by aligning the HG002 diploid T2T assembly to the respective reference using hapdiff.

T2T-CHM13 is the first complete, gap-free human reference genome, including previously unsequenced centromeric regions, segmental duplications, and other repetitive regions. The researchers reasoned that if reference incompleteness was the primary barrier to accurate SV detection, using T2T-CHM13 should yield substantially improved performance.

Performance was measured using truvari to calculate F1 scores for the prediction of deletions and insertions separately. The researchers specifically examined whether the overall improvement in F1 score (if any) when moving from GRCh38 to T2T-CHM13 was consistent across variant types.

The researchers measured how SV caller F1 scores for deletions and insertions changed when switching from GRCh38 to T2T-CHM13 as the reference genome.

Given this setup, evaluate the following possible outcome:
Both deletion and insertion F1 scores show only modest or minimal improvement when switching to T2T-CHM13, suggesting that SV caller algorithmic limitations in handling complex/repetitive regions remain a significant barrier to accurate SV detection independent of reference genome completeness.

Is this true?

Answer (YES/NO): NO